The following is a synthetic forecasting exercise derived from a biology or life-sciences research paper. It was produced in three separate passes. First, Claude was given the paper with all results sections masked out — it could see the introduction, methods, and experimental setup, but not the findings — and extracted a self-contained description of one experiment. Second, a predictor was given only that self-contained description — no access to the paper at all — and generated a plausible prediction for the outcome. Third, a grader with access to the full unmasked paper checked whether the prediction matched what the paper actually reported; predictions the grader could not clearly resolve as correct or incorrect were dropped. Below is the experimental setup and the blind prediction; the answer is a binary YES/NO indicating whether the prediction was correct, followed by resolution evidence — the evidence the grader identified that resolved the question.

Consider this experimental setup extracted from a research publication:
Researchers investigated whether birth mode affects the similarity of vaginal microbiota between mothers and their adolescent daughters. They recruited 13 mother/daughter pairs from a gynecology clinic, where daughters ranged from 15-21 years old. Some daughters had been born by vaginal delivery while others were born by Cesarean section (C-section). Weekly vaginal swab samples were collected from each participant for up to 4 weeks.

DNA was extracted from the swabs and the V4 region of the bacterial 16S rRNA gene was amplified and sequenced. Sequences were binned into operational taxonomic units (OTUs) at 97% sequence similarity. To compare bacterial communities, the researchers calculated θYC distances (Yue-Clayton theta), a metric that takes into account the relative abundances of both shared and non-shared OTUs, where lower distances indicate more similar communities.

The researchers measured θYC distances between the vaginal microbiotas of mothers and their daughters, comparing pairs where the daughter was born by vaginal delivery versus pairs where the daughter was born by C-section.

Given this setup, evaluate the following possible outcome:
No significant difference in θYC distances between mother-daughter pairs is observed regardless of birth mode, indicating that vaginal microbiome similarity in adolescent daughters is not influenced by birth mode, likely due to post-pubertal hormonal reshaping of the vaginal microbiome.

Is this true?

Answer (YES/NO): NO